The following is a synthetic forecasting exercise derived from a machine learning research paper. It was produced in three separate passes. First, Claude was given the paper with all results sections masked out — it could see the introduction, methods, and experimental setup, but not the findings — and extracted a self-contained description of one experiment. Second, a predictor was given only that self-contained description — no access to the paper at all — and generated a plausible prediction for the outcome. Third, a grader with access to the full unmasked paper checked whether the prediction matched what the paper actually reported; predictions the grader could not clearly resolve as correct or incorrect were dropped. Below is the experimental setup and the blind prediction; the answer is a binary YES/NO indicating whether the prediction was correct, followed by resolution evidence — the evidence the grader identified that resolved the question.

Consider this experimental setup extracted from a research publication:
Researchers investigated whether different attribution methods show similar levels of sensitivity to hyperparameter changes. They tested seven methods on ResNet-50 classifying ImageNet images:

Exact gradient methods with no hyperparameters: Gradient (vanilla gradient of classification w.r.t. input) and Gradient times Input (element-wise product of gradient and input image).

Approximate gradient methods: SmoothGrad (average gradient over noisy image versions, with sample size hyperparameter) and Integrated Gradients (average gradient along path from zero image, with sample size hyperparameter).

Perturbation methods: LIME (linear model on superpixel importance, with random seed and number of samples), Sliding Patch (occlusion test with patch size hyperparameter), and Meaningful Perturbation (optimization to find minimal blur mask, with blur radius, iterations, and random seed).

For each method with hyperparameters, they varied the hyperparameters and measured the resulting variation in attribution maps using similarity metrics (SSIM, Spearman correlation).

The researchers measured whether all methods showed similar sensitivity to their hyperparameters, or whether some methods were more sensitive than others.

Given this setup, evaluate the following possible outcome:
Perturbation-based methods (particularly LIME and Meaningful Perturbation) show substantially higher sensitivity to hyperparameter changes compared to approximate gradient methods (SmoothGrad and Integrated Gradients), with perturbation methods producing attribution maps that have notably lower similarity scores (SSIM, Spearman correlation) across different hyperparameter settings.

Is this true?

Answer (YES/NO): NO